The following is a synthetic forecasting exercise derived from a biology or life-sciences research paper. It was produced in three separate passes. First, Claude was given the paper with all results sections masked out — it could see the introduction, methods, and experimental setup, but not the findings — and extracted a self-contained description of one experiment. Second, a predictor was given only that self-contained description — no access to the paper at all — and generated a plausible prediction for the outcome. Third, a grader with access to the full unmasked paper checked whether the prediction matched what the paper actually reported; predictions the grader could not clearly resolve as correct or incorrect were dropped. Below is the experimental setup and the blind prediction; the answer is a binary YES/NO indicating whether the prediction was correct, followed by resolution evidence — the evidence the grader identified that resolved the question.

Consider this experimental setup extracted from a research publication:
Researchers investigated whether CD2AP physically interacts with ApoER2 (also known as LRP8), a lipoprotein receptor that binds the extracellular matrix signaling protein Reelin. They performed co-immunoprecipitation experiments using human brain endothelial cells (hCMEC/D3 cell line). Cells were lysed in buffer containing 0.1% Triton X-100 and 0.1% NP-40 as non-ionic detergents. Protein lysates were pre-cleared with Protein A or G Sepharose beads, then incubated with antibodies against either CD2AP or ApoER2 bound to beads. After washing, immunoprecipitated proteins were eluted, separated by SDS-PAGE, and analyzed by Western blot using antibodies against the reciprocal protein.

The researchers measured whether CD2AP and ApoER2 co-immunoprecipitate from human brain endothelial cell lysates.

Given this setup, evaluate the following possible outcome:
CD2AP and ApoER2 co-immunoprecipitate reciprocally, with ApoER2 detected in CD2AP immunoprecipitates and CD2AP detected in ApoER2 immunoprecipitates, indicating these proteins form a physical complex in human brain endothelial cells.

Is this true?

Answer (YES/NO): YES